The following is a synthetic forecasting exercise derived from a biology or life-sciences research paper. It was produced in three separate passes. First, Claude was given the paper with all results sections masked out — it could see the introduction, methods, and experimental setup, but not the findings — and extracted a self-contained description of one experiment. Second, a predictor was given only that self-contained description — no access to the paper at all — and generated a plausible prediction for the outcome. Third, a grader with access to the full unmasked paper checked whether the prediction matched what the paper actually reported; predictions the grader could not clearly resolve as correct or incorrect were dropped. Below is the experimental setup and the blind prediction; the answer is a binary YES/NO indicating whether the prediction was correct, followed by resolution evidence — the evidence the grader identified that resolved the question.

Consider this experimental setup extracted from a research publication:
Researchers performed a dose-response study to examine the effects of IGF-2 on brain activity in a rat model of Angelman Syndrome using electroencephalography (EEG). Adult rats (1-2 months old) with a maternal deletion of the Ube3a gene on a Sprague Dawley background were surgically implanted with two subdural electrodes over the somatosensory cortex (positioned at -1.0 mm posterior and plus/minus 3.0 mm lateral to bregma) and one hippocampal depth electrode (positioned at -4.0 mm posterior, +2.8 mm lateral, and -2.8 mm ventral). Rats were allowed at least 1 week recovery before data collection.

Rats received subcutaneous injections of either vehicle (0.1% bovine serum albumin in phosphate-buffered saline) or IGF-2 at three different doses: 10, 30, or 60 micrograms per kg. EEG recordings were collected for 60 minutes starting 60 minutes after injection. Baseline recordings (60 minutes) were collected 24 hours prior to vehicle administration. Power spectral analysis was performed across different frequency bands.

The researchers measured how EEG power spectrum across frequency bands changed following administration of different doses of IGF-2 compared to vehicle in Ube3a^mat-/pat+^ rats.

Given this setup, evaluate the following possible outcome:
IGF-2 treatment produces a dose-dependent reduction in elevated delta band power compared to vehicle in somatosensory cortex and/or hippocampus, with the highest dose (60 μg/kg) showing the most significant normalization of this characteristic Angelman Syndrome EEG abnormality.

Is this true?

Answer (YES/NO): NO